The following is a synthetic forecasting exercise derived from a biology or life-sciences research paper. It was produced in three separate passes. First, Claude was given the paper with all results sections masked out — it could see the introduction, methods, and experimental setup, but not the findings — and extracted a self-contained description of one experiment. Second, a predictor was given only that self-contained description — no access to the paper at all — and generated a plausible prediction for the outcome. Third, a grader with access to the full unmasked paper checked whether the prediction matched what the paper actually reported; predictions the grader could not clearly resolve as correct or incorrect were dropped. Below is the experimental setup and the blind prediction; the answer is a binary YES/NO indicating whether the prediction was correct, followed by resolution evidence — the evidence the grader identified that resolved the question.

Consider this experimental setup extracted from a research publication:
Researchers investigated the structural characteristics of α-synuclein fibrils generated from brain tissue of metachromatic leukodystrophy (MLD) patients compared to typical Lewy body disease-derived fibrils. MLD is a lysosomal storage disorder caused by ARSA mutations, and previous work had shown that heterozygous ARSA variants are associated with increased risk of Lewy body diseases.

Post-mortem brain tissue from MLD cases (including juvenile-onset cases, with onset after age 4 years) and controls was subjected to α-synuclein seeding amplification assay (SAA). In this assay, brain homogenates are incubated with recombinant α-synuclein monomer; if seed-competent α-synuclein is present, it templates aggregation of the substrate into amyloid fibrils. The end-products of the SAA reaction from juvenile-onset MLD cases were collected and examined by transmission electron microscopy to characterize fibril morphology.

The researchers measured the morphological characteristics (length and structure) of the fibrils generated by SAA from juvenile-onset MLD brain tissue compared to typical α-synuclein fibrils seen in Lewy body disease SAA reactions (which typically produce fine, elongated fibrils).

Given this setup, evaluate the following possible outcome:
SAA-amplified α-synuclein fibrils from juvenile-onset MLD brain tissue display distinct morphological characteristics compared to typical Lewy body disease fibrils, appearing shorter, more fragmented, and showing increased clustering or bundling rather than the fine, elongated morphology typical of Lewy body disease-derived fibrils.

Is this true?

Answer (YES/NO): NO